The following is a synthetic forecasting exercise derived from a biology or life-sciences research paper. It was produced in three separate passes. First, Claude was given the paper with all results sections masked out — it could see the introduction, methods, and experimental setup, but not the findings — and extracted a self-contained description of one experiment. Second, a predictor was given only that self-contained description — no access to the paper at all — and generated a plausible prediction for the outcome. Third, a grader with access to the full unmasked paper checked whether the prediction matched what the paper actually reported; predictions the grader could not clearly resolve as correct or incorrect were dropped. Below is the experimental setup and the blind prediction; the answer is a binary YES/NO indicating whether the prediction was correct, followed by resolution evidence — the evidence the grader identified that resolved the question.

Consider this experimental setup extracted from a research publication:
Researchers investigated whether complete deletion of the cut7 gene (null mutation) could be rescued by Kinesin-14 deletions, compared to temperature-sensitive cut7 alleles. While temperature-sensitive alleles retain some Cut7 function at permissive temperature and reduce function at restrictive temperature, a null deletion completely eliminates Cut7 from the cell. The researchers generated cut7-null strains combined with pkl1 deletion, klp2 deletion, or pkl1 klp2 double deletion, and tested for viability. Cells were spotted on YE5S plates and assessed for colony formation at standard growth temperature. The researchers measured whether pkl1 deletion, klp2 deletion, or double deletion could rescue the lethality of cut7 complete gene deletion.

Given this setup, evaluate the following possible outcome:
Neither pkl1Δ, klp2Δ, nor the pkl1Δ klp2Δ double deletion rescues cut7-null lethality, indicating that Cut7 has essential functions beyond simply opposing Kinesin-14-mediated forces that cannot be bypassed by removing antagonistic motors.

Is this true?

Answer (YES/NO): NO